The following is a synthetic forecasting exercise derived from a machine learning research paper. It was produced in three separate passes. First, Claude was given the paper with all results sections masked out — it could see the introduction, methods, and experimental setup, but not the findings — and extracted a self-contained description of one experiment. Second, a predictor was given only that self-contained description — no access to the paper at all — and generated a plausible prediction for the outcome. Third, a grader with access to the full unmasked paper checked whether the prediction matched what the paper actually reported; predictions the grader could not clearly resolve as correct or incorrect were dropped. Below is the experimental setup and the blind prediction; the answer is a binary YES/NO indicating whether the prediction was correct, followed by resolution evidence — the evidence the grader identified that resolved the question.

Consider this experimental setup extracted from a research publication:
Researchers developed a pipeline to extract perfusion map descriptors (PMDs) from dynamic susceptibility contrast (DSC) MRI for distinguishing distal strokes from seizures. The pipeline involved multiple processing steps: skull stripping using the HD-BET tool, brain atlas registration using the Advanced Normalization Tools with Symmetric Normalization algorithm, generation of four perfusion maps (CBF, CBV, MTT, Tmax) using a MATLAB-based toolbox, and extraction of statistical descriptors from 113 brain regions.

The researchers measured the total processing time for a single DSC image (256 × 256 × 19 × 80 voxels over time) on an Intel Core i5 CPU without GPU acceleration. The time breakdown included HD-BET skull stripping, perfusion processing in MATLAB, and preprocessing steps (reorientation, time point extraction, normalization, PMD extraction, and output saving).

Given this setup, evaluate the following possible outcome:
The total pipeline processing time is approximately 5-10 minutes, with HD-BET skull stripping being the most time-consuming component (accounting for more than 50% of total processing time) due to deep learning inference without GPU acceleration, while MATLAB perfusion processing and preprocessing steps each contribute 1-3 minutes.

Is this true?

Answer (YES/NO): NO